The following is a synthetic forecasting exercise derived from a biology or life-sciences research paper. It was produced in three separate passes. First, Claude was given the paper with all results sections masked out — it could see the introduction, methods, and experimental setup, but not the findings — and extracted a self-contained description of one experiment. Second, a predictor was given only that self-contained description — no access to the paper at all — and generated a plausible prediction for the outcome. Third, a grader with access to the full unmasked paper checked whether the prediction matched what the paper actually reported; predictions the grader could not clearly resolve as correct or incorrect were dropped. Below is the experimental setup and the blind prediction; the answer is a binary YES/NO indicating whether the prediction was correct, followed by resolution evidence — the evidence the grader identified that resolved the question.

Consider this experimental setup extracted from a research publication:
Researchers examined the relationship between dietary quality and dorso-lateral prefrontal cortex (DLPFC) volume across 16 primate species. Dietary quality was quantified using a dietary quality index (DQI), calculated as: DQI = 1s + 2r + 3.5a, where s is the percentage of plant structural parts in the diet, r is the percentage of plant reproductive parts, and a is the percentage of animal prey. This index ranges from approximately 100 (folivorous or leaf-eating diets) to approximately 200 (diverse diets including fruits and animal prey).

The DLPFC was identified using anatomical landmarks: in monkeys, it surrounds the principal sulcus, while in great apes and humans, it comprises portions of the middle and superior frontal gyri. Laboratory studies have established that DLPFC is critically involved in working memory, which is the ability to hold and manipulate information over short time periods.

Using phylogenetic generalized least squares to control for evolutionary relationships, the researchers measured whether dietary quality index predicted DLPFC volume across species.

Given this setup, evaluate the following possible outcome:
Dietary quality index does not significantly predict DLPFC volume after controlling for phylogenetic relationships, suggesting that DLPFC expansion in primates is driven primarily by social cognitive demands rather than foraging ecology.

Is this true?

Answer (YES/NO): NO